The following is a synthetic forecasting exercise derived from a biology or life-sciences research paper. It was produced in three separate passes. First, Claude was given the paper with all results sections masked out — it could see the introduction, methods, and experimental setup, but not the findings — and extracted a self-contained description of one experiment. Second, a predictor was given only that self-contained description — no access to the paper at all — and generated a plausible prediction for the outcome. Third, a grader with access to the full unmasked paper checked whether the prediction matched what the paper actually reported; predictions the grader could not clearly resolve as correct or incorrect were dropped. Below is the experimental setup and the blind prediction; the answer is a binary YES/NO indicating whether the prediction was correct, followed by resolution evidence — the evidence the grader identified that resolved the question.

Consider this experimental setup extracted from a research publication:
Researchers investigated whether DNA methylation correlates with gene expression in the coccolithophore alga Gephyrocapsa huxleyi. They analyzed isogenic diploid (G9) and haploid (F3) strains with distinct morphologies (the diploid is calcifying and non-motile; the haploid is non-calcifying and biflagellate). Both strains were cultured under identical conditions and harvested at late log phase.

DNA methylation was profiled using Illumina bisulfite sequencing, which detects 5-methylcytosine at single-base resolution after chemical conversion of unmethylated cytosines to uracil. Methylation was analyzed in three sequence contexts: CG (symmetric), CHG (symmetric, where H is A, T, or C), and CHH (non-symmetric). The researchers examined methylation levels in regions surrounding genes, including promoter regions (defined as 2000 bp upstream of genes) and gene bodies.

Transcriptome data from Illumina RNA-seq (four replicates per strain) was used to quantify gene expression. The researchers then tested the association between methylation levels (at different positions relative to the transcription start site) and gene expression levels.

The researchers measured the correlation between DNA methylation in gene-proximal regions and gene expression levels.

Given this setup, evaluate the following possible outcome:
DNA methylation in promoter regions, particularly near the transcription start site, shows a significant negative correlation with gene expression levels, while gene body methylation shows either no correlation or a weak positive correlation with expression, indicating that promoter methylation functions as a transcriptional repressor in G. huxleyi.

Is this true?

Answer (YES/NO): NO